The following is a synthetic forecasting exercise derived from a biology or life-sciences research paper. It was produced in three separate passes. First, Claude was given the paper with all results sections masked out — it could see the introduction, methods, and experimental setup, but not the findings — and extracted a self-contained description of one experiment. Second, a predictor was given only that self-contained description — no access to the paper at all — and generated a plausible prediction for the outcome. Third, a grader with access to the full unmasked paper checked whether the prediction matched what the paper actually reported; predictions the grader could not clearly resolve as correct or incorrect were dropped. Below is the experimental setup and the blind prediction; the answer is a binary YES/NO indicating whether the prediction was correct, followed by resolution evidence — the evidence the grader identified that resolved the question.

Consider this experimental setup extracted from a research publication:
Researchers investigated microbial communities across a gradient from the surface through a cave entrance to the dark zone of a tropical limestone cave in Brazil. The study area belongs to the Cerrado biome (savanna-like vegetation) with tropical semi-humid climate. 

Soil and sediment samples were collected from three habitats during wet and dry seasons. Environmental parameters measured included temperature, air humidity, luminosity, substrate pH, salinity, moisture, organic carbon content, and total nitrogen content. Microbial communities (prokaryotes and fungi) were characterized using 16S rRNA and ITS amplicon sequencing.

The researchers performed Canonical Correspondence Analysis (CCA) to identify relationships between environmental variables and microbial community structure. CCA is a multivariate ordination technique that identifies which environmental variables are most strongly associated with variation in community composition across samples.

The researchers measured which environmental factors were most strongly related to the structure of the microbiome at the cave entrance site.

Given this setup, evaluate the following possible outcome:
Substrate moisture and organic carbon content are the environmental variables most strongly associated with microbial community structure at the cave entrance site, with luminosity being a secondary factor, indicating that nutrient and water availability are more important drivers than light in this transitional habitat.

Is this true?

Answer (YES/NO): NO